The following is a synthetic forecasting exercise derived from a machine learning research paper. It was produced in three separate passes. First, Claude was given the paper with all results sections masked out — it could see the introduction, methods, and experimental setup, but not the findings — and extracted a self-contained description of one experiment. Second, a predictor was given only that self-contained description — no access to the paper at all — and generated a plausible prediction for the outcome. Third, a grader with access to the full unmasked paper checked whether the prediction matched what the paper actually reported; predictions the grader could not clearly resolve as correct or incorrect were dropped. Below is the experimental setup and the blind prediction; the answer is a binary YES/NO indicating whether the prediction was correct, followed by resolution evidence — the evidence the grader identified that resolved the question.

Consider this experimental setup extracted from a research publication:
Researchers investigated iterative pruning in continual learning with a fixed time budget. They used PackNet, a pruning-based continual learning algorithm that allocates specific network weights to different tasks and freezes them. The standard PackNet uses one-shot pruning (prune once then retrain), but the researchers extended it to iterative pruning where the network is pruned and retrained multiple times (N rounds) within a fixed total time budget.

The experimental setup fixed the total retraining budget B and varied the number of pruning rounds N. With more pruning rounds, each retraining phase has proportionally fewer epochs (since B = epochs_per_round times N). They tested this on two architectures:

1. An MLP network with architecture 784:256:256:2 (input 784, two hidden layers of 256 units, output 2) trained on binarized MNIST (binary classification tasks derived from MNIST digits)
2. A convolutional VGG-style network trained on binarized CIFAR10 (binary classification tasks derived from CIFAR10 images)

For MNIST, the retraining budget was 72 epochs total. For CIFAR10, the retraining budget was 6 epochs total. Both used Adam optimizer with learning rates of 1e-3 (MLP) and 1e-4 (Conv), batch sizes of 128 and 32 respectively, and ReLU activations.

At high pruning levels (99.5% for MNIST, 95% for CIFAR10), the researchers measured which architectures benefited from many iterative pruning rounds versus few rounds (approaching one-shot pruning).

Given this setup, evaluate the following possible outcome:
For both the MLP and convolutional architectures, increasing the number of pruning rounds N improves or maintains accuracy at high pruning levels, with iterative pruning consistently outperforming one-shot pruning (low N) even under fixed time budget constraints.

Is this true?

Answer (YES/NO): NO